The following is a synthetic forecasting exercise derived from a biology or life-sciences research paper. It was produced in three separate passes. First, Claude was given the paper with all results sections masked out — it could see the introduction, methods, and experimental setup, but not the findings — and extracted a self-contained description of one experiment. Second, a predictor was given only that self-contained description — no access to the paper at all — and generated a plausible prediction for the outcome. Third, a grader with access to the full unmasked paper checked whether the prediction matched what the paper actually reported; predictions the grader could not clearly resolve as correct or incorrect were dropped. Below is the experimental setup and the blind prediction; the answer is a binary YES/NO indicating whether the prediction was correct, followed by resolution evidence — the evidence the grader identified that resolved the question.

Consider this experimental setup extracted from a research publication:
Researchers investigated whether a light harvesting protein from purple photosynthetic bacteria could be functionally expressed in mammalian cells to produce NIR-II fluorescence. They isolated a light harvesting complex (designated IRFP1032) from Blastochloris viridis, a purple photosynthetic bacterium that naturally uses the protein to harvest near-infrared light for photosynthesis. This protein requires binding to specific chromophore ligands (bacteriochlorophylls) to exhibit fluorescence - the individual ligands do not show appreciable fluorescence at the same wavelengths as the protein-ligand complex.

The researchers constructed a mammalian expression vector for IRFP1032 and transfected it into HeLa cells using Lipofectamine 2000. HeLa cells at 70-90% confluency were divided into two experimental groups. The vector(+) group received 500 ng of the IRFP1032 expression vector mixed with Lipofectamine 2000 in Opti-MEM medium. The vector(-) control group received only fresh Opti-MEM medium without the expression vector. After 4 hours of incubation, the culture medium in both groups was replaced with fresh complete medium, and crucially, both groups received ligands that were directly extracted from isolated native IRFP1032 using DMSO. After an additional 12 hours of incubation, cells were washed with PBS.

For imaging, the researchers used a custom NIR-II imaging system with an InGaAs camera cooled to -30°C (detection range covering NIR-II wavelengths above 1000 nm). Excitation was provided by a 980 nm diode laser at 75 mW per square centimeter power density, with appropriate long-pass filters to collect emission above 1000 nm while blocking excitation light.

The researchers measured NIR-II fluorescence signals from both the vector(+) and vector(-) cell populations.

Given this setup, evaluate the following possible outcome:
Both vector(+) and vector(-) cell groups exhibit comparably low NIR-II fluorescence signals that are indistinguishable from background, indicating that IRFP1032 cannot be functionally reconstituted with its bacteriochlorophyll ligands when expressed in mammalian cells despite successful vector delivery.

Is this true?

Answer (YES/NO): NO